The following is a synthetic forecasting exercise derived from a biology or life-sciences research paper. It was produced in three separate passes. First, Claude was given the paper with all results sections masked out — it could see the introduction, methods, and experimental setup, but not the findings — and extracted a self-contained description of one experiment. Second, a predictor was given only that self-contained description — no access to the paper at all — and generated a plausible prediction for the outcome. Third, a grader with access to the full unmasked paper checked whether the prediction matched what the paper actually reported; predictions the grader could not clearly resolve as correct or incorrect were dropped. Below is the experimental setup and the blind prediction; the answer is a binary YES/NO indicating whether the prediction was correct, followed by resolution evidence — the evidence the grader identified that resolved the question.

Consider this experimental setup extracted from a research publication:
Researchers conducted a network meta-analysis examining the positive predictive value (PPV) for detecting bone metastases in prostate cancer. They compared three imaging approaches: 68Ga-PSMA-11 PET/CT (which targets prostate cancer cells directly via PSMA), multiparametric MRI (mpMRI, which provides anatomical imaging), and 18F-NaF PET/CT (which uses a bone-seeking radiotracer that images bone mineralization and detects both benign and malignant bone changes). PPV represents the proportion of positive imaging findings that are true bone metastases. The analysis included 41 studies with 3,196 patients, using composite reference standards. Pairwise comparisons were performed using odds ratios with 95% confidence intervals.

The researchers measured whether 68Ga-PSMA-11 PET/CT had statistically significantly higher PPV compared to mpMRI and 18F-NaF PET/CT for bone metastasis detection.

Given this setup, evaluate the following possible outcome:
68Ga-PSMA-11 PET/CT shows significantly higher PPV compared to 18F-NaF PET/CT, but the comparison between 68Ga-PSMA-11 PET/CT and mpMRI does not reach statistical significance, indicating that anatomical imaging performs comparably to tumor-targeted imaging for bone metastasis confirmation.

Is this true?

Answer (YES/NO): NO